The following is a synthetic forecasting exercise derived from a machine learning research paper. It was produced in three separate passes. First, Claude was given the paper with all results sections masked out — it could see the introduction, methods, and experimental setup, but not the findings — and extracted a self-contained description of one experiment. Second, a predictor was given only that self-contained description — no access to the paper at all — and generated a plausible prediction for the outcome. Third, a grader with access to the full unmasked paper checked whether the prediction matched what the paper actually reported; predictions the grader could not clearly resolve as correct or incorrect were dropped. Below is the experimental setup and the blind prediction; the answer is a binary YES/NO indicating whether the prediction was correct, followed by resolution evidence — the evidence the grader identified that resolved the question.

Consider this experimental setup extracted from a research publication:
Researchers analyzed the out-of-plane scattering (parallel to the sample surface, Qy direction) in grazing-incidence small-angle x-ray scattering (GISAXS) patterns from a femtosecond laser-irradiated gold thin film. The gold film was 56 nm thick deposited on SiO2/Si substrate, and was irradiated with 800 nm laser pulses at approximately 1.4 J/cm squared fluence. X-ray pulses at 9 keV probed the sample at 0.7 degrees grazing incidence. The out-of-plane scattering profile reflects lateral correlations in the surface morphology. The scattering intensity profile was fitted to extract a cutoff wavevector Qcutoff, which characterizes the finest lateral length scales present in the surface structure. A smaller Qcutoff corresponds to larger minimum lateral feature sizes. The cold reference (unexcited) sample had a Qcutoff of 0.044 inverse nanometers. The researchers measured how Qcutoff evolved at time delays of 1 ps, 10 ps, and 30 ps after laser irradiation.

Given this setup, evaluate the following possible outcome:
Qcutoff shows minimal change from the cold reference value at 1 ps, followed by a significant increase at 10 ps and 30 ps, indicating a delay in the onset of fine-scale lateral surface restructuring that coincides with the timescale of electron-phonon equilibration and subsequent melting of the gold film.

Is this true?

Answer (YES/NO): NO